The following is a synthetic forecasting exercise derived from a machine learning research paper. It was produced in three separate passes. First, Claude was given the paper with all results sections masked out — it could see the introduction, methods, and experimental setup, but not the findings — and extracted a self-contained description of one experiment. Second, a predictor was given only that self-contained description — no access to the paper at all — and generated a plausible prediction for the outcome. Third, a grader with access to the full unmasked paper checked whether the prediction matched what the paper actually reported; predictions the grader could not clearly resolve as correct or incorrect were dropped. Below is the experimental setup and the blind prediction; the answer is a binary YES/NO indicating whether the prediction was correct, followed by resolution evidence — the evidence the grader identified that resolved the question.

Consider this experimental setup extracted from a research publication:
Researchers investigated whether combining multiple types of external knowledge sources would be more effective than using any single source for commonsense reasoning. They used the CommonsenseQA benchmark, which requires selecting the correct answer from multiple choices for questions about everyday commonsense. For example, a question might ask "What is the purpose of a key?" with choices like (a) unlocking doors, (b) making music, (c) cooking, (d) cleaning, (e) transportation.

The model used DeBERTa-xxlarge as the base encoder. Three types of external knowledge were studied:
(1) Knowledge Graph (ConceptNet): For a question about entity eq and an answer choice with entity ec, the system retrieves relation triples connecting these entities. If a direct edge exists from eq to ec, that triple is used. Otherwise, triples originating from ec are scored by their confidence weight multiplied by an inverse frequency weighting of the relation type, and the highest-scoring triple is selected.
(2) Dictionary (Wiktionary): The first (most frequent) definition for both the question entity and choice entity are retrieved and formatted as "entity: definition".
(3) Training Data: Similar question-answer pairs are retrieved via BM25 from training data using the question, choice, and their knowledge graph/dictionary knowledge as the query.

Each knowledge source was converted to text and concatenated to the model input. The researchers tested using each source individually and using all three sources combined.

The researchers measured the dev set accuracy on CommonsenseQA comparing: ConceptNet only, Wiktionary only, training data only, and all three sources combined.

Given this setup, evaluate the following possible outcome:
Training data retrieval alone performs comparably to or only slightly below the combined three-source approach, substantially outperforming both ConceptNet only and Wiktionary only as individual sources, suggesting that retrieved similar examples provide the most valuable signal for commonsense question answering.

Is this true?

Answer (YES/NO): NO